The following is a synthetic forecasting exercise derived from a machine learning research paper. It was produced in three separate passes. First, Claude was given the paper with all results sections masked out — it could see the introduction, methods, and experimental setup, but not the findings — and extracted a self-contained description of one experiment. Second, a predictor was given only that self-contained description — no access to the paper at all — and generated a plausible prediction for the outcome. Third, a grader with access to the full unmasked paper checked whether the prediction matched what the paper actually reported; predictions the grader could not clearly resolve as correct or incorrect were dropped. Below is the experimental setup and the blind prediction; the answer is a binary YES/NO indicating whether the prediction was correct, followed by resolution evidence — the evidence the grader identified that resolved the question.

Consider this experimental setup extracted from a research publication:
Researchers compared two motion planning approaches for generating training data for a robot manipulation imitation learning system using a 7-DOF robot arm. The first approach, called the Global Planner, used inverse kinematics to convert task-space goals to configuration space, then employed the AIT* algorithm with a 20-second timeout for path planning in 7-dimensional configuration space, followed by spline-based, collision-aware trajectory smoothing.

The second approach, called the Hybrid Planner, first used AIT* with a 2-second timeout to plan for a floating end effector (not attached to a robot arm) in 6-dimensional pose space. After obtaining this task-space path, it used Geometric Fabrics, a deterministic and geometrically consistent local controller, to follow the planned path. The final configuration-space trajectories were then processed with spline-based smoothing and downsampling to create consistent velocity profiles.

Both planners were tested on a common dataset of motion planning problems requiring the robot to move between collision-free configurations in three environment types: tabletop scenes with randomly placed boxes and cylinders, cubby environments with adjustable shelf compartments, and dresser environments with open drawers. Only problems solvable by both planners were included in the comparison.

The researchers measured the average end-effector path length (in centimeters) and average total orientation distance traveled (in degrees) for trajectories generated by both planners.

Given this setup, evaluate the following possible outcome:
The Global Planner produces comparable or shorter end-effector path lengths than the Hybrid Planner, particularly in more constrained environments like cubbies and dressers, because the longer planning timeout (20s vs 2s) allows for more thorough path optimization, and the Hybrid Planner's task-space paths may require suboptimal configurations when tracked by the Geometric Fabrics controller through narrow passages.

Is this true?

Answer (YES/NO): NO